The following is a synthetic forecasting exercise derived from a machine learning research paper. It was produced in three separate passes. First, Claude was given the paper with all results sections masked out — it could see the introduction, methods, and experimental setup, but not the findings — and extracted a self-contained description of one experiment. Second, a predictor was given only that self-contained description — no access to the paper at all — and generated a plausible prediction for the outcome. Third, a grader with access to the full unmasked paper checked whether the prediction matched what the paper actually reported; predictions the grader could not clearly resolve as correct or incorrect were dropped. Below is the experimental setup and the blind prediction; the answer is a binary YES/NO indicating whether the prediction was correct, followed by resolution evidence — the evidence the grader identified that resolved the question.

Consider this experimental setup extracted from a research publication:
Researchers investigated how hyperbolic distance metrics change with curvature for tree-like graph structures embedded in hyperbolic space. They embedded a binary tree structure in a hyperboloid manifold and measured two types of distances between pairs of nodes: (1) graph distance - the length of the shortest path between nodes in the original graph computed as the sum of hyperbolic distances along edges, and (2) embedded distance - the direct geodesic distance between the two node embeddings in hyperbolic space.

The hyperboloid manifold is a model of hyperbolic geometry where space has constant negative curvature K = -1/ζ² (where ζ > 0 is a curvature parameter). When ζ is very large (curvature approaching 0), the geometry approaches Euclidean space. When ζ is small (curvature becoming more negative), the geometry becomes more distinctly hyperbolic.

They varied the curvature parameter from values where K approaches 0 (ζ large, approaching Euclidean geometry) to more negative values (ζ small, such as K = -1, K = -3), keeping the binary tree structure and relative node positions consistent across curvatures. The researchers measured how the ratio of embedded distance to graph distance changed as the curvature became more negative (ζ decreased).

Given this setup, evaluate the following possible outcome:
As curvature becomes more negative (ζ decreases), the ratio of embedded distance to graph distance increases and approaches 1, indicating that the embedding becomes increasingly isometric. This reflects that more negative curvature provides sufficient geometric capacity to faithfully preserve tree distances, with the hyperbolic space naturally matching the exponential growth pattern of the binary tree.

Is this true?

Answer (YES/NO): YES